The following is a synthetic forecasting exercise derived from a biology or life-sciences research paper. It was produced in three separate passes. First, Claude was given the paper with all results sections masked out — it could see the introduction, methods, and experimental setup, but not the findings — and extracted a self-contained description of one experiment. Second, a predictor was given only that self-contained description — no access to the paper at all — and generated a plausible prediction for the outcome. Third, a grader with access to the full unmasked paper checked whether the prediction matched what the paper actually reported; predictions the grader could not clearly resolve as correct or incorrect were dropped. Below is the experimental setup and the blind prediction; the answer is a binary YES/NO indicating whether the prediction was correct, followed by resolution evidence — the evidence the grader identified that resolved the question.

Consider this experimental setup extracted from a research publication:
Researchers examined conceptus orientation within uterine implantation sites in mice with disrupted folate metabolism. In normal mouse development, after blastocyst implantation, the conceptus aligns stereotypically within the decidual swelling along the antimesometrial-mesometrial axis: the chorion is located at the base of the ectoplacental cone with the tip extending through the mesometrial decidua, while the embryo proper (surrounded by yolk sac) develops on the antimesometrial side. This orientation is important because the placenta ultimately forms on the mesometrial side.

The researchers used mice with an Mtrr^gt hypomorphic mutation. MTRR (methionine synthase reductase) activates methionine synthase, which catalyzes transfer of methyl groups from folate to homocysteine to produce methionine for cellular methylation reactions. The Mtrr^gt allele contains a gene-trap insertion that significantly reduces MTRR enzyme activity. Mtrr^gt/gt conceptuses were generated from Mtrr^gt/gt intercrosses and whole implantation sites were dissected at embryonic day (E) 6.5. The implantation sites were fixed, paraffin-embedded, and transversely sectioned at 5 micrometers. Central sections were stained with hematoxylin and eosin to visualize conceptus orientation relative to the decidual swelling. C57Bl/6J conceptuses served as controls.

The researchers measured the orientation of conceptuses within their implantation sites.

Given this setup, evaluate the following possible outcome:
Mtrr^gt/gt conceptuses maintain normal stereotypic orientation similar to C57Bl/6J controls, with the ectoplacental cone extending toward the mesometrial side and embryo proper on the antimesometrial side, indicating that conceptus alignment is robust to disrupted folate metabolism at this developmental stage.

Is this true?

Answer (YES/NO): NO